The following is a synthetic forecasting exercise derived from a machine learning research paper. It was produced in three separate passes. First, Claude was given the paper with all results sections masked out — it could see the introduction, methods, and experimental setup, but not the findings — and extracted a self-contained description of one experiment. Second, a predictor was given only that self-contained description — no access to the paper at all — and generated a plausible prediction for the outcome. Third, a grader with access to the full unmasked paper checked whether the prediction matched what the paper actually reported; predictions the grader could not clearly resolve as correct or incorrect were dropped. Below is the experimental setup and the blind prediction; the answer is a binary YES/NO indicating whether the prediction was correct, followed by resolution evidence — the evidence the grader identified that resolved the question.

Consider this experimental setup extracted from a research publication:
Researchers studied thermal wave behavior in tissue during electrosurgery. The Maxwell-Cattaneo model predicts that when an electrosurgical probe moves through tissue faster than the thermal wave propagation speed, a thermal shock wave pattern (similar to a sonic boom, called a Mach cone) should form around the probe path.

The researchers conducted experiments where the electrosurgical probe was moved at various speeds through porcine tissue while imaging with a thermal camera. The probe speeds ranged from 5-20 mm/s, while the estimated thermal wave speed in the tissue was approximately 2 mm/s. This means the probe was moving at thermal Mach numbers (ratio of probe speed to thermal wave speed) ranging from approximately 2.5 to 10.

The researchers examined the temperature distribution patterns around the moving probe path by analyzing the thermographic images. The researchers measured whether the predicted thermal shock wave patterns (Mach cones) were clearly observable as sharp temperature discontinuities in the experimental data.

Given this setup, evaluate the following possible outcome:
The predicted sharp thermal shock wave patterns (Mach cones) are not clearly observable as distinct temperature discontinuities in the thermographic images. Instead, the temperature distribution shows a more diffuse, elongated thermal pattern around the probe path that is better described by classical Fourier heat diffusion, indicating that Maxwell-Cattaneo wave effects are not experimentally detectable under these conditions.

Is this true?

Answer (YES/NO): NO